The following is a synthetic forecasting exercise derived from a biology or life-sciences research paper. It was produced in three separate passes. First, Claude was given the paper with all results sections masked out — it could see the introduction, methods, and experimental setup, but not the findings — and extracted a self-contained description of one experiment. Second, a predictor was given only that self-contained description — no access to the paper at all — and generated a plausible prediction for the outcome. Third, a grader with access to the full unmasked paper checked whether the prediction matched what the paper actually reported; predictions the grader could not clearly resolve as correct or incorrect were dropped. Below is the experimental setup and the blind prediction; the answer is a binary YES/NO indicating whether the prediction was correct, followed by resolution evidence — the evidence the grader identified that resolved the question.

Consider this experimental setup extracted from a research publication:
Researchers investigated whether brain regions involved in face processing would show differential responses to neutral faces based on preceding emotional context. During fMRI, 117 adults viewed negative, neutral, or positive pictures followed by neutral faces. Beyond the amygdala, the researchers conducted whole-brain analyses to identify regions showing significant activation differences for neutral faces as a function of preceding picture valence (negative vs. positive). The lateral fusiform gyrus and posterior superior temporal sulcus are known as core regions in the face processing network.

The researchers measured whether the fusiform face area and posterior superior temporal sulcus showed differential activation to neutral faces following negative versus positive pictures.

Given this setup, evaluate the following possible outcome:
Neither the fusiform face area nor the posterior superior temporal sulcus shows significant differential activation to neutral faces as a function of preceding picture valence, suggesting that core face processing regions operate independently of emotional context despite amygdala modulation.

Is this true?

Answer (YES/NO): NO